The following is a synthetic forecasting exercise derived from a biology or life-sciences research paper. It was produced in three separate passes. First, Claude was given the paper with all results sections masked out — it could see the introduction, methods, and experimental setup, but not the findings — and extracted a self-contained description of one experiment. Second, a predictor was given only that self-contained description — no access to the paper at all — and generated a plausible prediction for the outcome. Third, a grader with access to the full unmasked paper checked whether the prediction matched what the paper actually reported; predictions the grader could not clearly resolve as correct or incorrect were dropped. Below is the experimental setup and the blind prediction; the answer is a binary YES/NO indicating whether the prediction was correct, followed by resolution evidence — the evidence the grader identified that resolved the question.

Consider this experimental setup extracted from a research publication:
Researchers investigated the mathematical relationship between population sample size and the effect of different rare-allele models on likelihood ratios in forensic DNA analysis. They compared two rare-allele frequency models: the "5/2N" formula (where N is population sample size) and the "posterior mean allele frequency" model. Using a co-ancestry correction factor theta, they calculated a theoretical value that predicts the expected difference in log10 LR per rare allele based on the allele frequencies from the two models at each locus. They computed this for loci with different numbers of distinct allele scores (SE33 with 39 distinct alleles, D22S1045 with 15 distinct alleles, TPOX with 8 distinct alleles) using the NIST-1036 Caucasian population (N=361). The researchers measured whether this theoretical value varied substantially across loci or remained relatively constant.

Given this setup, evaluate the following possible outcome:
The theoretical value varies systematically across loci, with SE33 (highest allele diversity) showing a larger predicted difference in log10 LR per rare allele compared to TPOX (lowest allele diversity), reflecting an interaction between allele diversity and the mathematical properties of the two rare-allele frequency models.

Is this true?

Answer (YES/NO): NO